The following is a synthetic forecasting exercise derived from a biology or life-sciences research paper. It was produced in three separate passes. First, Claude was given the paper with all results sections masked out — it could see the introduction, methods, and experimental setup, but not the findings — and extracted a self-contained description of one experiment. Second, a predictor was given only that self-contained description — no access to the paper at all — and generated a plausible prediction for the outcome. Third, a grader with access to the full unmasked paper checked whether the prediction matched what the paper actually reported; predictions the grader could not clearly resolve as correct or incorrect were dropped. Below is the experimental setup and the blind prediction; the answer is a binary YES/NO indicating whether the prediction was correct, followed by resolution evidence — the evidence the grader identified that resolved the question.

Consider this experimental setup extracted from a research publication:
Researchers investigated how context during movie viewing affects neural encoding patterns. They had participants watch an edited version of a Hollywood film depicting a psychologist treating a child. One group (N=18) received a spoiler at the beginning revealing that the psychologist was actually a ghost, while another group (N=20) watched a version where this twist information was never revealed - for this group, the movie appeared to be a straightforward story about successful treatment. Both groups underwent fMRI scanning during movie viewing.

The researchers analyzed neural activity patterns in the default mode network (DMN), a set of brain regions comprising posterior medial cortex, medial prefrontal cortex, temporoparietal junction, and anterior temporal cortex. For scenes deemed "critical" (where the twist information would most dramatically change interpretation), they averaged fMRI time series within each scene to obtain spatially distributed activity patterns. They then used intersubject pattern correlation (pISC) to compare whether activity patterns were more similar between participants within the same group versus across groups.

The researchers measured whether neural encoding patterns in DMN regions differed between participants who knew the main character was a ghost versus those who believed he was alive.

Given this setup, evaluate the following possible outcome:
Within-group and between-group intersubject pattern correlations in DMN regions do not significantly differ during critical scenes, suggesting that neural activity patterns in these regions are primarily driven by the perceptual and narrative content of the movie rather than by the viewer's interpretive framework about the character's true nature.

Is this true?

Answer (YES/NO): NO